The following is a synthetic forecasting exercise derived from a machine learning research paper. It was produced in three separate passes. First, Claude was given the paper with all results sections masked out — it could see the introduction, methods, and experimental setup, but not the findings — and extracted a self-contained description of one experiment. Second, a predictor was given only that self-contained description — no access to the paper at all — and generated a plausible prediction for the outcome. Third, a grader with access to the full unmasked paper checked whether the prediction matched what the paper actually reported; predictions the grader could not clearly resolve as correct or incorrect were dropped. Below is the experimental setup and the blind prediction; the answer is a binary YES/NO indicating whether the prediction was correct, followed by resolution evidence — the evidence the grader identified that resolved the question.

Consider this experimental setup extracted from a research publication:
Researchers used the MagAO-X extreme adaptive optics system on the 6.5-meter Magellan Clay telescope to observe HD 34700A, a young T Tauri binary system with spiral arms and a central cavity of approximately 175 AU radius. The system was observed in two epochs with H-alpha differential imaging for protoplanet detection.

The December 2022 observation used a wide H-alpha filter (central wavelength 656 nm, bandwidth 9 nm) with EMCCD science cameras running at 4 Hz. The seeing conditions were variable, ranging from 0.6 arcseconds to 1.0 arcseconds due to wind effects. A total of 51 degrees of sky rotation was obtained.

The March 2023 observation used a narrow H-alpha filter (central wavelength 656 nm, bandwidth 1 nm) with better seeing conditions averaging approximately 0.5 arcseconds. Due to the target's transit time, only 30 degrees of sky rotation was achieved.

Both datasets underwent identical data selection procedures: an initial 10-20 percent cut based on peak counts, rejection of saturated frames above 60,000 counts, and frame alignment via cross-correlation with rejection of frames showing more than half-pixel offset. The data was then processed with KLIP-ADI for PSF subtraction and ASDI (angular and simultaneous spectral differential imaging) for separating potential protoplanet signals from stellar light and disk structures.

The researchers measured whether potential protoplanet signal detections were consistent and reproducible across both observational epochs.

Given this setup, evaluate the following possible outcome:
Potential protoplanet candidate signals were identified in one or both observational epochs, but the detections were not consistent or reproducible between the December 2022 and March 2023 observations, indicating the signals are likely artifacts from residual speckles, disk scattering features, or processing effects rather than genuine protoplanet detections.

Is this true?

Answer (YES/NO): NO